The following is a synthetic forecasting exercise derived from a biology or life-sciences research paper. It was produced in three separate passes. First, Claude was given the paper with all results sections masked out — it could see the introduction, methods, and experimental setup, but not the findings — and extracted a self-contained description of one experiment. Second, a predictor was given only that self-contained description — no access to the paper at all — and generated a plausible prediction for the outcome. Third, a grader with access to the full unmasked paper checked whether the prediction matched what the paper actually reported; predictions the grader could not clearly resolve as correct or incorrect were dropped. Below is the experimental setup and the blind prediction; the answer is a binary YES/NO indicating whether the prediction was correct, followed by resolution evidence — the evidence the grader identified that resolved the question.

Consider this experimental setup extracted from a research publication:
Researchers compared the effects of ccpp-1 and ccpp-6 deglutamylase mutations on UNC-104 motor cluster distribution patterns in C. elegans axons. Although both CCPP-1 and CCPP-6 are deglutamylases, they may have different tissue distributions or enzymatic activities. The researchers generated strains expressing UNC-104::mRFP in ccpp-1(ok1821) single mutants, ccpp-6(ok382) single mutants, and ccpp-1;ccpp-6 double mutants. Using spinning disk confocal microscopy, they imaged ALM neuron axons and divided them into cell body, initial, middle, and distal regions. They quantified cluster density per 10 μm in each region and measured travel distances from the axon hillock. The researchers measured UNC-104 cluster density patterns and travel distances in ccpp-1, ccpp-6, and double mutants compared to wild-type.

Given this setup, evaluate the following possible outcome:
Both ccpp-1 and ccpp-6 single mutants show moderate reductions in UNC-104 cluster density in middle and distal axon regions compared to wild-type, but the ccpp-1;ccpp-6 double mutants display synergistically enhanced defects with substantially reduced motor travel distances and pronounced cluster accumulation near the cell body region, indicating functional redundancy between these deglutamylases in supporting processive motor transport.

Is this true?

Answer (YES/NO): NO